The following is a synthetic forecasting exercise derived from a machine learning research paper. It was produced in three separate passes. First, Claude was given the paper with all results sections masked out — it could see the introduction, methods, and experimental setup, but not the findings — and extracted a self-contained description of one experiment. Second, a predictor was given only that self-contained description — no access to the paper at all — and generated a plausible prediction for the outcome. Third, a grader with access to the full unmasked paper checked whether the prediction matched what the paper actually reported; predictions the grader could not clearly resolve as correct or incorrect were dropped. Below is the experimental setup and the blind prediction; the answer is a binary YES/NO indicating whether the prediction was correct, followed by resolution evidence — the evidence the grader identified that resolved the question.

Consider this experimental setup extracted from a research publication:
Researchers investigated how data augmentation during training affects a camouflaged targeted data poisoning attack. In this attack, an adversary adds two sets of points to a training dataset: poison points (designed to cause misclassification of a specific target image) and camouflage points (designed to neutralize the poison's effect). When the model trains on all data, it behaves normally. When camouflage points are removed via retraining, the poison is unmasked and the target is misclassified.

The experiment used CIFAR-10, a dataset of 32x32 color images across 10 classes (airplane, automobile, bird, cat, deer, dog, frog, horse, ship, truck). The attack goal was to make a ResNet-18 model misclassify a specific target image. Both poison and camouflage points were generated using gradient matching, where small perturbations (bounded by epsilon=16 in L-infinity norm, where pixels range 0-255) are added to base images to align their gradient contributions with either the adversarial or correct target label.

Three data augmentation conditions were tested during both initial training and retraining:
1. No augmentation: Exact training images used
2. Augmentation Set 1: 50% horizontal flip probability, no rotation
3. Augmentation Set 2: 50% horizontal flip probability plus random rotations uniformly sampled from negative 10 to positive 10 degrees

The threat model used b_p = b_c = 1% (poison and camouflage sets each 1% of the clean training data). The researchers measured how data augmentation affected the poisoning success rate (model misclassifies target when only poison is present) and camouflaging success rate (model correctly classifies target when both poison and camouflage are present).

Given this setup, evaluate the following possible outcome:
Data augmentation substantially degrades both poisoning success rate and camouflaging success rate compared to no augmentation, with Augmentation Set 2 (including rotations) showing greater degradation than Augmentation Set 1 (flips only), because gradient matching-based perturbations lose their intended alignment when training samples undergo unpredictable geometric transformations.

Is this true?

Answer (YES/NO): NO